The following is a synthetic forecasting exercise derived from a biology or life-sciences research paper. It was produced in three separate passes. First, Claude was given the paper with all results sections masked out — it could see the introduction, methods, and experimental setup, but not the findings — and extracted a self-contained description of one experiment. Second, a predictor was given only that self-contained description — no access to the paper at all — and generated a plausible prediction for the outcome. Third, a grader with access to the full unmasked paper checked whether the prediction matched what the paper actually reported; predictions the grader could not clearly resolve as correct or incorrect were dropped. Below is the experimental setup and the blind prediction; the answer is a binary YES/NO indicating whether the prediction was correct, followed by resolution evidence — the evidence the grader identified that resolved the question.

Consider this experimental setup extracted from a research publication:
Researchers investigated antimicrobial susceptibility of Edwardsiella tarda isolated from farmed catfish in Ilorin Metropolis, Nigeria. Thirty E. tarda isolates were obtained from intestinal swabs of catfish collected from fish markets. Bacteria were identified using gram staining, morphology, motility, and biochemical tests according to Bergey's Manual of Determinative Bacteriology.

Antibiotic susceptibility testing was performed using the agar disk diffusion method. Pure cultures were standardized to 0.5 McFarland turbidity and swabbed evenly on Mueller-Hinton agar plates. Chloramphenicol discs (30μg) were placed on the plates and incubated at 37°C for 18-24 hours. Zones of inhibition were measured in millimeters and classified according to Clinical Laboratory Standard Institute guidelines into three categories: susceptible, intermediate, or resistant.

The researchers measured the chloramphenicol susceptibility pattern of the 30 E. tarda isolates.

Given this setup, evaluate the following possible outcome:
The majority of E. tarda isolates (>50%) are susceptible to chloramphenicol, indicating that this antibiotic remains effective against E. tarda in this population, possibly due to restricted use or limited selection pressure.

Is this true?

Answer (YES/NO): NO